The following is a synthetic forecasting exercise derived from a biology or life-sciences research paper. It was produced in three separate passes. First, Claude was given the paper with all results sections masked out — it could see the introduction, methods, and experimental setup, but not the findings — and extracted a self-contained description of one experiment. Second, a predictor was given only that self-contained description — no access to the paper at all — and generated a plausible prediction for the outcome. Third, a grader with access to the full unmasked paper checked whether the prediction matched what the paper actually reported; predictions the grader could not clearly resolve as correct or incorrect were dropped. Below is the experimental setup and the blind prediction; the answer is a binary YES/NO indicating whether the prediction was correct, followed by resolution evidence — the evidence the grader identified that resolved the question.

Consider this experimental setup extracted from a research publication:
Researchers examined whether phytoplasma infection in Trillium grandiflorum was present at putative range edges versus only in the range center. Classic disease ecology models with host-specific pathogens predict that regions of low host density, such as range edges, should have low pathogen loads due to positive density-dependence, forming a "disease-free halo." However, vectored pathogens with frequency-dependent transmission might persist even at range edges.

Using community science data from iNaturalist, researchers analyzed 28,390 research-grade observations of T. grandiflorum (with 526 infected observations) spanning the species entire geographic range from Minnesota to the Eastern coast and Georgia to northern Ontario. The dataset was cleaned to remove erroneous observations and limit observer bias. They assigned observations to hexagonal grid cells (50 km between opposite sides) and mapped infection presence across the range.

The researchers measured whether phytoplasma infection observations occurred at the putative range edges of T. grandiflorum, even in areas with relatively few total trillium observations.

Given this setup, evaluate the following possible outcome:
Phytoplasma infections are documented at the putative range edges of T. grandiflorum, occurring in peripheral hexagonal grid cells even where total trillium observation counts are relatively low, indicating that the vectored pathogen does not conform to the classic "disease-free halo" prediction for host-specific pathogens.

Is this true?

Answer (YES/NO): YES